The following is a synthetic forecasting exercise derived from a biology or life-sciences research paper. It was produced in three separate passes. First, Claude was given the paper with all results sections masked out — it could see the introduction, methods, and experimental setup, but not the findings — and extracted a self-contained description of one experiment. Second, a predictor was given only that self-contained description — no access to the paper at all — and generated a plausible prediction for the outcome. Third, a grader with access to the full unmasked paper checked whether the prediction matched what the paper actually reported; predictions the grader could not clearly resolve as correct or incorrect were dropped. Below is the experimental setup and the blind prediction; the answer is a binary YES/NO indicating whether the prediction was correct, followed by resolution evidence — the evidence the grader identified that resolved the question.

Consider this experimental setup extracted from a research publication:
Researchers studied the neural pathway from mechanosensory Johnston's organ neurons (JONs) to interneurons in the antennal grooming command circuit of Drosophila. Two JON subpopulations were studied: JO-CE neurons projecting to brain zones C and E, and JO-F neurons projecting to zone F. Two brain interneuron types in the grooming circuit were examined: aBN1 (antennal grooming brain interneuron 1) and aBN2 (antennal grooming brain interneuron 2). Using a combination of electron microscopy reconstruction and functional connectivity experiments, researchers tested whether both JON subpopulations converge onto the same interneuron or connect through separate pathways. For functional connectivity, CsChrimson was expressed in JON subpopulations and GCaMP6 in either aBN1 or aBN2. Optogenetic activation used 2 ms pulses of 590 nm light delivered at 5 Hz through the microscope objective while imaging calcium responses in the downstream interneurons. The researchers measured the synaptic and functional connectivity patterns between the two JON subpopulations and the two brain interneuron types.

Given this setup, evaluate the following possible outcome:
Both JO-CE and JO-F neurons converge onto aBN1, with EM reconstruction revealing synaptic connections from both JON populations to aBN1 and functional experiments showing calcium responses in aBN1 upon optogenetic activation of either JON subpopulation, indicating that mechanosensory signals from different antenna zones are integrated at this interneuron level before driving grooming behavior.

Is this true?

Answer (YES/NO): YES